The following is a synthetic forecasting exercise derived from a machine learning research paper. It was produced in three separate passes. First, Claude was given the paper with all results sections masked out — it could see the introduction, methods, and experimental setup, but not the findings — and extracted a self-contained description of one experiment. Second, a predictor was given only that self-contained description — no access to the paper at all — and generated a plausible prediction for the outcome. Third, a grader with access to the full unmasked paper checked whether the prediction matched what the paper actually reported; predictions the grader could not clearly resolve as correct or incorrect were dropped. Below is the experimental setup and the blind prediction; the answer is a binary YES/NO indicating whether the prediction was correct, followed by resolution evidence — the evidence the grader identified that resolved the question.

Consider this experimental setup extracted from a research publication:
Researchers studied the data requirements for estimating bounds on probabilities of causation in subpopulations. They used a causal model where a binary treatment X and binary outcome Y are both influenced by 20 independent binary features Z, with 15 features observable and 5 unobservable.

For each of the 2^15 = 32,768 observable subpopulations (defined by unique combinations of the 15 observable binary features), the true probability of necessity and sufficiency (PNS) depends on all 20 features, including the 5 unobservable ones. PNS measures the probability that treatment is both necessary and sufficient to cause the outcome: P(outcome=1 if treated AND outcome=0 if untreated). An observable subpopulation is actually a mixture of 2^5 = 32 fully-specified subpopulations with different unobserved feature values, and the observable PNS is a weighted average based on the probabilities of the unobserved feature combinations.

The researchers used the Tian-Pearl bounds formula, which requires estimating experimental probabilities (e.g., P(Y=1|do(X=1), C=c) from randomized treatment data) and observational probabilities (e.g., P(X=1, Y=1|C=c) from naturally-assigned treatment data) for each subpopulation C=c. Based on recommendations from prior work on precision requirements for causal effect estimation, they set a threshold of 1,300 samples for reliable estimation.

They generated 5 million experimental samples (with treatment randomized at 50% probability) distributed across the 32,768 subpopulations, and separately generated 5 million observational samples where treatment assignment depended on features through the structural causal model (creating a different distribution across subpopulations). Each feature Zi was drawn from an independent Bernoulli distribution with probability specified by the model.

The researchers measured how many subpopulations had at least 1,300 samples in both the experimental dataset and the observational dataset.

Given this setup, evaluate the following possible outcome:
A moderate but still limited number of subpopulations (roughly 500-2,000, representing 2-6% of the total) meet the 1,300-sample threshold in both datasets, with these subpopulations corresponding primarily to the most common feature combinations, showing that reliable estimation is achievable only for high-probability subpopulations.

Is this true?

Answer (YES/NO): NO